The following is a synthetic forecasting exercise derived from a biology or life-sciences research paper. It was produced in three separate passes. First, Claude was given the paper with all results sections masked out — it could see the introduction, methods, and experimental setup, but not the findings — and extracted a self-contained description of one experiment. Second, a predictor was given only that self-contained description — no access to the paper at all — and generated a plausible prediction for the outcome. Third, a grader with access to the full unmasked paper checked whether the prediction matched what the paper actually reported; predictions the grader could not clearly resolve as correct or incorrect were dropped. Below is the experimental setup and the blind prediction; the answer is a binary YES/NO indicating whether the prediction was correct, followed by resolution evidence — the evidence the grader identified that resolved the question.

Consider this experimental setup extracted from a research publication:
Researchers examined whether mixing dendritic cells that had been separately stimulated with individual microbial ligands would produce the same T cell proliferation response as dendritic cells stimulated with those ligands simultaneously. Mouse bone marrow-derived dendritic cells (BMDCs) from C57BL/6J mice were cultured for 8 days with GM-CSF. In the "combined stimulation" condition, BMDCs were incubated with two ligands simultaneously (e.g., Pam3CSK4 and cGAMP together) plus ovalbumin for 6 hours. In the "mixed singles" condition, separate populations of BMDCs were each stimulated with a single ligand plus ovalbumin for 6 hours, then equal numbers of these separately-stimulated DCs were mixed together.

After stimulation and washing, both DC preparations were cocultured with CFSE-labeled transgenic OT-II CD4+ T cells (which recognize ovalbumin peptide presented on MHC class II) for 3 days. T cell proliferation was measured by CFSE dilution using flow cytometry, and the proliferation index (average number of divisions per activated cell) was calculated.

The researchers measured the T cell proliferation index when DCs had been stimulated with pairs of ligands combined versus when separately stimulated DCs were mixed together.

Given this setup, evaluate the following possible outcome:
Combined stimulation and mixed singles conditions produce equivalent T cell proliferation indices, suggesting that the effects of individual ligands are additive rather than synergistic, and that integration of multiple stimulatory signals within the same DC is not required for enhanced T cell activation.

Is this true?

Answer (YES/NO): NO